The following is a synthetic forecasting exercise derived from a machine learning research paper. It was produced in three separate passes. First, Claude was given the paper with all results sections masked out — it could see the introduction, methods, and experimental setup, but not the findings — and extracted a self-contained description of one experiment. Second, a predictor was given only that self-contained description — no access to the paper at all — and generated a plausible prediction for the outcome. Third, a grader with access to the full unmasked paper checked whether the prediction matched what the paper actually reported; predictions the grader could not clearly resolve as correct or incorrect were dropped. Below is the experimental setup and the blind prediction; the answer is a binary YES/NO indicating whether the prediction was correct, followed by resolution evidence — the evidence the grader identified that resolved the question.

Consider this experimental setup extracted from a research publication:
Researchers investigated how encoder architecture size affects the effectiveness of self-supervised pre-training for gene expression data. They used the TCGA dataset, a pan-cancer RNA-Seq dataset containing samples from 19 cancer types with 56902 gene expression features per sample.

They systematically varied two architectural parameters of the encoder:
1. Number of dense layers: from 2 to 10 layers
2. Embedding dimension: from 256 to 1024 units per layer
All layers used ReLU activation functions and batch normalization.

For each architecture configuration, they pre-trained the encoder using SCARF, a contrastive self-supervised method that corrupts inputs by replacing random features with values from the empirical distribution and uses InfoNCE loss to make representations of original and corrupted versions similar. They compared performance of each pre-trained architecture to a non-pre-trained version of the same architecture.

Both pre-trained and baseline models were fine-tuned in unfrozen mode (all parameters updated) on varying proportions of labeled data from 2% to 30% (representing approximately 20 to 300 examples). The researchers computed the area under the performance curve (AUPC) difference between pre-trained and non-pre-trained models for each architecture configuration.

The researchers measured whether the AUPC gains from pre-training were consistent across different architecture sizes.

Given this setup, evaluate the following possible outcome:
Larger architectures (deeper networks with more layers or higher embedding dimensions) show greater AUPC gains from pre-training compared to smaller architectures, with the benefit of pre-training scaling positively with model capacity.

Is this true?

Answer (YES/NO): NO